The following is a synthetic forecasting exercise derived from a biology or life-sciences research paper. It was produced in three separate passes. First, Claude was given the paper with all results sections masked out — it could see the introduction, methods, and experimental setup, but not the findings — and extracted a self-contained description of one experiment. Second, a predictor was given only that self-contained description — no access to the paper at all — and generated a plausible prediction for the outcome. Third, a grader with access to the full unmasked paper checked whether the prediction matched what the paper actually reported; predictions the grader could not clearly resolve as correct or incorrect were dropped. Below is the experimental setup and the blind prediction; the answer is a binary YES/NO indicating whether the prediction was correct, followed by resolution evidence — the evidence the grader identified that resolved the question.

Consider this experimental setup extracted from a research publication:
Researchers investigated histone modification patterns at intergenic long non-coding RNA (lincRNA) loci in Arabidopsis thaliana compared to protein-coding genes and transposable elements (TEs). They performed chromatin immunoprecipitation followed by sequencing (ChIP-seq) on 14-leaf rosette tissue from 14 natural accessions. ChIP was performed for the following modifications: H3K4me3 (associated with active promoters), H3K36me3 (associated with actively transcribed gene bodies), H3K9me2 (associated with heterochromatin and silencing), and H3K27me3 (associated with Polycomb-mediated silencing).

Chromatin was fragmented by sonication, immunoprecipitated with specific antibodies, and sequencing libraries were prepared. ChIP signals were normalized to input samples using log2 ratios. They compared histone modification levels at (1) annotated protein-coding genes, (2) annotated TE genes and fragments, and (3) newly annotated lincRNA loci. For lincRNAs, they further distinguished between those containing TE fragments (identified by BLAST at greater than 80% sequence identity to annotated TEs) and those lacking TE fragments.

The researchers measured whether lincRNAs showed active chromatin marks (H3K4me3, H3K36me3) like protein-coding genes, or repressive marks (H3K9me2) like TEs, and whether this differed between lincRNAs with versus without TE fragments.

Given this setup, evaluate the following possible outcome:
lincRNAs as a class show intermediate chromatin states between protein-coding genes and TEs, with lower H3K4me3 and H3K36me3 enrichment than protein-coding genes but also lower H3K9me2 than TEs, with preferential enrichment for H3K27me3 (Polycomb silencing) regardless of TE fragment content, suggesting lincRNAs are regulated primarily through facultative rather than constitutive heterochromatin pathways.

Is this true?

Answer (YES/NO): NO